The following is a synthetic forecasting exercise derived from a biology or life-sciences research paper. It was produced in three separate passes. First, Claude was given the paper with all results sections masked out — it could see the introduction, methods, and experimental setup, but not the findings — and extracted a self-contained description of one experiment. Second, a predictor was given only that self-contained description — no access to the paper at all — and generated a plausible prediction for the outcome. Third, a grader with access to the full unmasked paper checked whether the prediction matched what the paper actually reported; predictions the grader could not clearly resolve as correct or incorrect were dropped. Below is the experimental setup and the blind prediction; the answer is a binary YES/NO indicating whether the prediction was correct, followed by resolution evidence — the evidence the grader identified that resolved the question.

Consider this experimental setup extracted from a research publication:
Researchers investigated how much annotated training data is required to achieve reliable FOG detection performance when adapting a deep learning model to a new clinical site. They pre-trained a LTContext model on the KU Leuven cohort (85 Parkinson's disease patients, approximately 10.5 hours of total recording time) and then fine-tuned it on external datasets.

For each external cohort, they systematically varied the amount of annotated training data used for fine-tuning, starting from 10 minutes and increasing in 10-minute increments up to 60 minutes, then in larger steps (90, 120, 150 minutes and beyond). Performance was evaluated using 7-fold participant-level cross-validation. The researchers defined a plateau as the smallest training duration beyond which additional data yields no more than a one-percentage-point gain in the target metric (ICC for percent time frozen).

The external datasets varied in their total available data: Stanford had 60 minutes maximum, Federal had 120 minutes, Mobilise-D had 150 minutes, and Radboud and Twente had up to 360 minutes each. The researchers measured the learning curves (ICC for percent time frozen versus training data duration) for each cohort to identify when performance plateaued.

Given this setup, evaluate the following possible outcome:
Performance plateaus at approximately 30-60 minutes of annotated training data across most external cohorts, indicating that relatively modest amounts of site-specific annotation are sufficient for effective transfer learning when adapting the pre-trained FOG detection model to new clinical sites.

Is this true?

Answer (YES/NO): YES